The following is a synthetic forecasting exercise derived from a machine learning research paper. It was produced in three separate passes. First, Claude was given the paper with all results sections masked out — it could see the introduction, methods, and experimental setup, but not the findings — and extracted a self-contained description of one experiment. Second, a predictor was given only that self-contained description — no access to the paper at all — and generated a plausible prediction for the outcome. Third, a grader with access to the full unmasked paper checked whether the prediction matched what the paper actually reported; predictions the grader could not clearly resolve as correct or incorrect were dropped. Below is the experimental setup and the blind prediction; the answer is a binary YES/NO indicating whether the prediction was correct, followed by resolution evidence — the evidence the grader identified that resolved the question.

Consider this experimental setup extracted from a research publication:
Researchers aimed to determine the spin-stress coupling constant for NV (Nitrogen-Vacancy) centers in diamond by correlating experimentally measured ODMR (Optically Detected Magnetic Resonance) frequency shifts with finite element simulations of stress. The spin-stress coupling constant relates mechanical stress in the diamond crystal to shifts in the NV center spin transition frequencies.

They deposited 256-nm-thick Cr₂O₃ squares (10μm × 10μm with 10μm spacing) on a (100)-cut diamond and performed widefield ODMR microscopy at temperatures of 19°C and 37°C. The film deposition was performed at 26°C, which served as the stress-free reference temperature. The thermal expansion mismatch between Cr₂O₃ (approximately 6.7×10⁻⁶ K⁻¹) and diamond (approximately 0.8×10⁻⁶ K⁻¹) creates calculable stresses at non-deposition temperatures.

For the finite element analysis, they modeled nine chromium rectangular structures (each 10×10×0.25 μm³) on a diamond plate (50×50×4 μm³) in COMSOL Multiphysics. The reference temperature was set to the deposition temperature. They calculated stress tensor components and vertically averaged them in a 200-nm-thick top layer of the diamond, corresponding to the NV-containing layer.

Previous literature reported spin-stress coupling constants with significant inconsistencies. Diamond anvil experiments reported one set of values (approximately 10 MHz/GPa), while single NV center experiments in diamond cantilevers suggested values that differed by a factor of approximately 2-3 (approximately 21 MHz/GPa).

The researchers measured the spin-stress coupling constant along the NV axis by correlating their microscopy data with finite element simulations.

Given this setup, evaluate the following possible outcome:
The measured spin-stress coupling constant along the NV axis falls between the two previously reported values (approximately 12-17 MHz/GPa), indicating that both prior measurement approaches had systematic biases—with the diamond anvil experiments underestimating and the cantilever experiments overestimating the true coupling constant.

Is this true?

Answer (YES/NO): NO